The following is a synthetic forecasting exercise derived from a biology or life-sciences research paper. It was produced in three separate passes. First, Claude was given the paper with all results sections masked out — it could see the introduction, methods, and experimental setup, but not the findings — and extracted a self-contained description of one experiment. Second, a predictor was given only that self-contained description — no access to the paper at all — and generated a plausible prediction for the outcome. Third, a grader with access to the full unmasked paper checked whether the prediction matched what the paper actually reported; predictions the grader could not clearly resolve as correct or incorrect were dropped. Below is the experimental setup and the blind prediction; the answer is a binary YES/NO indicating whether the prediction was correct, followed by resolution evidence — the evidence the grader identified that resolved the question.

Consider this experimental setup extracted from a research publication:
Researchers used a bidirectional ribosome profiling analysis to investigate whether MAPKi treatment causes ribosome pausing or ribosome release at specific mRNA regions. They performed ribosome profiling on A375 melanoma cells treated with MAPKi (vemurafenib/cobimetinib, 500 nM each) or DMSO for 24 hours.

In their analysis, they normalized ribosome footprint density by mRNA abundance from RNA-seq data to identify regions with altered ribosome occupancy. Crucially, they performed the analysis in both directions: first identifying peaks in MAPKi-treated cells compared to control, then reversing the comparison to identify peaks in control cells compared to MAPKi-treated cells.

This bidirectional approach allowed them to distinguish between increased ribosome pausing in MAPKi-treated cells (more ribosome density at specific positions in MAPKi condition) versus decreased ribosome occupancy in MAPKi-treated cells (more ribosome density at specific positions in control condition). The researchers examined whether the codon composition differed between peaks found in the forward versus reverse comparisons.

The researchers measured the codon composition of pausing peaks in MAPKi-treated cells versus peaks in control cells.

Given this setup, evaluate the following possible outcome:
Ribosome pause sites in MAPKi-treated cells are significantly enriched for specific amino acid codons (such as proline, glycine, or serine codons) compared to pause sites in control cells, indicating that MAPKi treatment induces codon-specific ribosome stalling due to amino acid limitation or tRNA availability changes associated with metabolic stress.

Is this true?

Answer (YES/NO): NO